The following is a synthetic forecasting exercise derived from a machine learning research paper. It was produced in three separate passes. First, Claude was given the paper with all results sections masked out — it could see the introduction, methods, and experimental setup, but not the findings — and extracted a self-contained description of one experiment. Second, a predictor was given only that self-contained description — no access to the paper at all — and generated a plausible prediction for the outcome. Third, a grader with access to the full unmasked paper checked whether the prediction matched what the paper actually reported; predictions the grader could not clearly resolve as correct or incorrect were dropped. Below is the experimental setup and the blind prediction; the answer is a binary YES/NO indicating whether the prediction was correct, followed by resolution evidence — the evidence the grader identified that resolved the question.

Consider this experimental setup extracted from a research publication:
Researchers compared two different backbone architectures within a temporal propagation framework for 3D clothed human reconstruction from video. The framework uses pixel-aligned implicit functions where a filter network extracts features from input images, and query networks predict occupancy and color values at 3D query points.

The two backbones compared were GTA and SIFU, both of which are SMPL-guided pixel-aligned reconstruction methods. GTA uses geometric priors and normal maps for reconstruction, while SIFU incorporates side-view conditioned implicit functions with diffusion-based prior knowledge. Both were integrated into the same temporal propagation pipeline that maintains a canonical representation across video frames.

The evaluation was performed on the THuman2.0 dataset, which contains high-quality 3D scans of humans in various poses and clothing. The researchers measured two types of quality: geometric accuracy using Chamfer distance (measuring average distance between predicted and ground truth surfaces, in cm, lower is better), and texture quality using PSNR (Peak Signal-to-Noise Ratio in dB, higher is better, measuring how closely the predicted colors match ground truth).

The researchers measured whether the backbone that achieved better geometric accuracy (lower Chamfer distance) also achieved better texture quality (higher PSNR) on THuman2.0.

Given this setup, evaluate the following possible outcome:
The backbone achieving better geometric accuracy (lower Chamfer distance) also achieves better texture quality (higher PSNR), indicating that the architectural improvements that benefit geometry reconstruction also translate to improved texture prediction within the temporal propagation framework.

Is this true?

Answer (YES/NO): NO